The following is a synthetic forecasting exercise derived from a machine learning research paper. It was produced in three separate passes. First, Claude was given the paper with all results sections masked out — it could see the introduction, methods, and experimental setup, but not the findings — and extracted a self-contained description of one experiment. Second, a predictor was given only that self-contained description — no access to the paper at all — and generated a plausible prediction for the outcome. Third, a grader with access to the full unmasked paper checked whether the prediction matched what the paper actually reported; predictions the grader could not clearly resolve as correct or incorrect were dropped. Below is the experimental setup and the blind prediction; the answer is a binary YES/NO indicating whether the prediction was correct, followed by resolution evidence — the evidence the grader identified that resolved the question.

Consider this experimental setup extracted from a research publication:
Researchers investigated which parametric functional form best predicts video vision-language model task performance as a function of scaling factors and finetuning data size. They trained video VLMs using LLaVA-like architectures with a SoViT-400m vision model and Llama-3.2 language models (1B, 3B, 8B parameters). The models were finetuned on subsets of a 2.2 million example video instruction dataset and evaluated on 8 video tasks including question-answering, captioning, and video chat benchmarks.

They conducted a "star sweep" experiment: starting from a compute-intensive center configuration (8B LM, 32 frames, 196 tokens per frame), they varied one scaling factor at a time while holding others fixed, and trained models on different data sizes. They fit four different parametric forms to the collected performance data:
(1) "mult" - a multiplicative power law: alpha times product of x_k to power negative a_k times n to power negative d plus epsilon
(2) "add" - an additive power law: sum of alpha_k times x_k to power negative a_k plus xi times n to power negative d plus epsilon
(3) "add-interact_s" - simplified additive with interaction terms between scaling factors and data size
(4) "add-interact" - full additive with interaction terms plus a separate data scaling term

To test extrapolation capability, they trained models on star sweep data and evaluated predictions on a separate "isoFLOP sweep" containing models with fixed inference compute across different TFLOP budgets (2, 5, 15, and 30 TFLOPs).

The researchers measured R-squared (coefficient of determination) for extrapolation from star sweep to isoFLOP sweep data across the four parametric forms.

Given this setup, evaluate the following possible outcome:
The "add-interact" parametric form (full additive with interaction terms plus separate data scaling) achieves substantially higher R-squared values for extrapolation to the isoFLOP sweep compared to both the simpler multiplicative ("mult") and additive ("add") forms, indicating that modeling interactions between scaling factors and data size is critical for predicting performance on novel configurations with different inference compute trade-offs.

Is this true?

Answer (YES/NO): NO